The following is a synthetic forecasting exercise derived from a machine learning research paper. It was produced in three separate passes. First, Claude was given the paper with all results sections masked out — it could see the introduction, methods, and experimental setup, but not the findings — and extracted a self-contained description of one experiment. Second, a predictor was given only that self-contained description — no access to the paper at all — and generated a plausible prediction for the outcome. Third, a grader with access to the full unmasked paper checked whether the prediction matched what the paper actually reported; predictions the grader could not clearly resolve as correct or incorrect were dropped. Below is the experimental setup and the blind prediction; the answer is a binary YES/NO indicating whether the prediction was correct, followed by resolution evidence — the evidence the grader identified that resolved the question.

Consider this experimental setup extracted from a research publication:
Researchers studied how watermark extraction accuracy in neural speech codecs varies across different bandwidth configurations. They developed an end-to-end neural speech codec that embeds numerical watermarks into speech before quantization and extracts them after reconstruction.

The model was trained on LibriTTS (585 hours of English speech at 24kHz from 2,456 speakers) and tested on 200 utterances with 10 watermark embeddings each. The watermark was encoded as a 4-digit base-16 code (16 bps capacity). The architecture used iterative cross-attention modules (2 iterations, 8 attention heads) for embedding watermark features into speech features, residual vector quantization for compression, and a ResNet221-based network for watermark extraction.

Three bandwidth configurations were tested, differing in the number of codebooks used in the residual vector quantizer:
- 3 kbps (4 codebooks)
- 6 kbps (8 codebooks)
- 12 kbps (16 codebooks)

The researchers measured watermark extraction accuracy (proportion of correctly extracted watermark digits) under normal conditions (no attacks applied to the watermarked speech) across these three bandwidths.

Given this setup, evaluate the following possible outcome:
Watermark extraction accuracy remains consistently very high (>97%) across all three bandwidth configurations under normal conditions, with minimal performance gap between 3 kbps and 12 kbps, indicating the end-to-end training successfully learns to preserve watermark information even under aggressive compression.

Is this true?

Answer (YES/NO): NO